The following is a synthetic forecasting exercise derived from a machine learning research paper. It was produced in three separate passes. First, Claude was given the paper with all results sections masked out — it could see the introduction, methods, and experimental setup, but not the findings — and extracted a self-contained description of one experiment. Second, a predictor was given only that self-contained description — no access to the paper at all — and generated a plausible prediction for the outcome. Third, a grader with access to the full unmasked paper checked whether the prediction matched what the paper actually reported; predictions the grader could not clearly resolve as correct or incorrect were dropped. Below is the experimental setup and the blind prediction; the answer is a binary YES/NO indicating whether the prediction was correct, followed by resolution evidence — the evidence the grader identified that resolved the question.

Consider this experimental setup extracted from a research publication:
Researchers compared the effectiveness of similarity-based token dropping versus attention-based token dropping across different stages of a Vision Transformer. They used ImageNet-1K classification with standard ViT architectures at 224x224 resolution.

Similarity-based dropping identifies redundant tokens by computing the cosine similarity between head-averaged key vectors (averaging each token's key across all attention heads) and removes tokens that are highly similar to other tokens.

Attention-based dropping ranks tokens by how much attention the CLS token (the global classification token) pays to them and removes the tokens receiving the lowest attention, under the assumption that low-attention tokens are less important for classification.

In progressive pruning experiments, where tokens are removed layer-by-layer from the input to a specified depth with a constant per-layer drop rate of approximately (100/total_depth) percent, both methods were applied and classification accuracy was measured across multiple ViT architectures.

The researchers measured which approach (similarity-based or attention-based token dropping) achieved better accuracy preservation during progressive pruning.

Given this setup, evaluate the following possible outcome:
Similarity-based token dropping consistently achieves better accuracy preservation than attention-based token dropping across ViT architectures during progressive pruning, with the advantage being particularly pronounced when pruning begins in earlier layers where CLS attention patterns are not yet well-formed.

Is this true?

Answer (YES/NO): YES